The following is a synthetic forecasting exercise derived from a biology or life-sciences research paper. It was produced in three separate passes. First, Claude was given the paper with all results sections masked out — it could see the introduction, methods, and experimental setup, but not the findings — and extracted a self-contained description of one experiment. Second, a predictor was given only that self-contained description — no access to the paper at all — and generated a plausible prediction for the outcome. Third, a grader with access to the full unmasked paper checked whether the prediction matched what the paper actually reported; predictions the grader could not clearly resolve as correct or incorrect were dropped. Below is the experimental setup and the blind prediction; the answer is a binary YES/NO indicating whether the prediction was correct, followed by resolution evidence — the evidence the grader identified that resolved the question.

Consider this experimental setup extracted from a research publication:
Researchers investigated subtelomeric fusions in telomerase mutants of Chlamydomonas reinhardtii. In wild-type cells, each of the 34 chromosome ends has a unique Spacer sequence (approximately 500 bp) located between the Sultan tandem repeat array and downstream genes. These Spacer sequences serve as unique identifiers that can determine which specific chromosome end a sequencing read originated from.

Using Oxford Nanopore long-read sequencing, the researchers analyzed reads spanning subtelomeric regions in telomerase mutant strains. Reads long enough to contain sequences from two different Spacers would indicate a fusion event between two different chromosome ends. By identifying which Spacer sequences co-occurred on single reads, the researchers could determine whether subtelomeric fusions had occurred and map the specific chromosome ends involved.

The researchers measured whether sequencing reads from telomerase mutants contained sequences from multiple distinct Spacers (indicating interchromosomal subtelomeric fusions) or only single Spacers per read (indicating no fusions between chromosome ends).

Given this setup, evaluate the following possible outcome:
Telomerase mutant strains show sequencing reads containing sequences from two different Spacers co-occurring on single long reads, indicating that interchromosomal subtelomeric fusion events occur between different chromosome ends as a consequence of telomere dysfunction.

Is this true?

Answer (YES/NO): YES